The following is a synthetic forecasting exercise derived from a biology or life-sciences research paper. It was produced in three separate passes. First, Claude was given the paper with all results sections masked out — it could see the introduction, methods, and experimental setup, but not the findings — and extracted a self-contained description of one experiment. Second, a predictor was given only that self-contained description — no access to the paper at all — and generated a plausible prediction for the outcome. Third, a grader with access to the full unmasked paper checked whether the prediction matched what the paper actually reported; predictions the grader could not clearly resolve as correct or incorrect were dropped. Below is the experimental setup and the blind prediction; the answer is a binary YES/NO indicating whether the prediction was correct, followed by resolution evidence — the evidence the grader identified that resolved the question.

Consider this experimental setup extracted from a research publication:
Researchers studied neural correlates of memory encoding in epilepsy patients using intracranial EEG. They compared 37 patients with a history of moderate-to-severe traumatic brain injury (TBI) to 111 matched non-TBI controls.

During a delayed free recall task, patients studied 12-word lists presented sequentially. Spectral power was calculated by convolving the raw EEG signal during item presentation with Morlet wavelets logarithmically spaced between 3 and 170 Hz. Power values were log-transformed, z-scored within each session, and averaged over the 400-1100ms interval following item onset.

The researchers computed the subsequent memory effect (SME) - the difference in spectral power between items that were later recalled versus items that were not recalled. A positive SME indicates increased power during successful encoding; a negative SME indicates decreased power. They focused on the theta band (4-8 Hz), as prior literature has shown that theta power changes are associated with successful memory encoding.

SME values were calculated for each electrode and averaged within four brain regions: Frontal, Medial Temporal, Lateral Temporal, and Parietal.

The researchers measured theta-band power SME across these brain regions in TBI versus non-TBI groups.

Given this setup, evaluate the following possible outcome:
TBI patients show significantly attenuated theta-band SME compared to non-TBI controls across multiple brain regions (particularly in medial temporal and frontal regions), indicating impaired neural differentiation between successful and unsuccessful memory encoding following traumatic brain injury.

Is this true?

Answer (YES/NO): NO